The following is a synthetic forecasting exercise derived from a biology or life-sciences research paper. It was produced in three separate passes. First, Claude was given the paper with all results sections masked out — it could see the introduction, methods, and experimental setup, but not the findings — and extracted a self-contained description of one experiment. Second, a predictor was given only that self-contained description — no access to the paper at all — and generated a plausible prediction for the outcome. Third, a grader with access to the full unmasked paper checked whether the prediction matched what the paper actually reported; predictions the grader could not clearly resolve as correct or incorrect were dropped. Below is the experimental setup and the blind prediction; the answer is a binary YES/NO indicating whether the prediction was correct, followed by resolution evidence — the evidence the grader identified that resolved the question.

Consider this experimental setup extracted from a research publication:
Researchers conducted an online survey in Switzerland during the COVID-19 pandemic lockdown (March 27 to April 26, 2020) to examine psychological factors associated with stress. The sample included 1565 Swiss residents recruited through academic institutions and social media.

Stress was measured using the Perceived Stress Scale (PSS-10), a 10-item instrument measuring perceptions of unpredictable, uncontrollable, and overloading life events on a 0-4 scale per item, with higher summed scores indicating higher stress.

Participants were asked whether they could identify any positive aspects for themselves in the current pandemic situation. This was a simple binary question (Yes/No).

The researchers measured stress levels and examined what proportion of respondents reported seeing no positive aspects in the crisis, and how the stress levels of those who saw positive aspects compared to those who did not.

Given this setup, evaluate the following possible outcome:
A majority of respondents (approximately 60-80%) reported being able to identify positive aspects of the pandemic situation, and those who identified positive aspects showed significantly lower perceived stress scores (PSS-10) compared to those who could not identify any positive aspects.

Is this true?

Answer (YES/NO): NO